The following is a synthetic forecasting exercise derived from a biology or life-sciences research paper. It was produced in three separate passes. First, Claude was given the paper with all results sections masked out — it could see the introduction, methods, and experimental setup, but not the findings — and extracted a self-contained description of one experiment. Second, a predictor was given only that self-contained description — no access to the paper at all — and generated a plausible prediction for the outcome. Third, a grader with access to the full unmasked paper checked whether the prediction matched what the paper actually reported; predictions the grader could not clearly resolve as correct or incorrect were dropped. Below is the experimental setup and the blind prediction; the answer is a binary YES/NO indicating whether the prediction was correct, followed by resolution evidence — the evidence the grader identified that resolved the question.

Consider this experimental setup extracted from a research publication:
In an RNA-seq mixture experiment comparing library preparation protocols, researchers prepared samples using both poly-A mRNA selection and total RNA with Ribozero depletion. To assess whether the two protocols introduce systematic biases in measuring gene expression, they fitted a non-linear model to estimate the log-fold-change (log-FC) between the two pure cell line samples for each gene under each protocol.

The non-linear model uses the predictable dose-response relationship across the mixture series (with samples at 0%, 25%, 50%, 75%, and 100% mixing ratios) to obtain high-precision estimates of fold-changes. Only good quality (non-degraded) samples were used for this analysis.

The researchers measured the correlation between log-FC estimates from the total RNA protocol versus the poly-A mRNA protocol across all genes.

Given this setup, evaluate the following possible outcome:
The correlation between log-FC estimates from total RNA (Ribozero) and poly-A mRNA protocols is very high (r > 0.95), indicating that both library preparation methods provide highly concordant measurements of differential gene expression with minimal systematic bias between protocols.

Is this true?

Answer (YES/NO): NO